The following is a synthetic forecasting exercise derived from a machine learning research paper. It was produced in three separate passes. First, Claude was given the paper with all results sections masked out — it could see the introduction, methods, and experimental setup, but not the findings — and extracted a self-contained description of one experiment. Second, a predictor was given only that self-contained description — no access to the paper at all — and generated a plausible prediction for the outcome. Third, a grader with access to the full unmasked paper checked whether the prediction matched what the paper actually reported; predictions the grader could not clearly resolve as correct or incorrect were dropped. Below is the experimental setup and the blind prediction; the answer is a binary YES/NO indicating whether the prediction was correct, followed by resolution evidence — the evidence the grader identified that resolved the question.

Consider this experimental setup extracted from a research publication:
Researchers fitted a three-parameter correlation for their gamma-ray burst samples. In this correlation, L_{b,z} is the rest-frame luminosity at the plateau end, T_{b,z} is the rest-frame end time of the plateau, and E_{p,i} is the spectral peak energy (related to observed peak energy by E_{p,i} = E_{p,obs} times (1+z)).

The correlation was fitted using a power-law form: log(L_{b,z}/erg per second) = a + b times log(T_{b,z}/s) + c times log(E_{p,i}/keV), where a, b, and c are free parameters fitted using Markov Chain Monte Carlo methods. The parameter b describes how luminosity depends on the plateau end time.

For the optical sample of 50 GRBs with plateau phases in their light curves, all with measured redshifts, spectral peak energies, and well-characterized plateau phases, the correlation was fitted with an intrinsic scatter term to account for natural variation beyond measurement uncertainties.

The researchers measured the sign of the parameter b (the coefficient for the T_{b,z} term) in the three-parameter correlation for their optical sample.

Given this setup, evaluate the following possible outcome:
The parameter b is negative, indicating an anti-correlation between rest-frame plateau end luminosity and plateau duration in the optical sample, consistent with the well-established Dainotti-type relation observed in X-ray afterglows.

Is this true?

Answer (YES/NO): YES